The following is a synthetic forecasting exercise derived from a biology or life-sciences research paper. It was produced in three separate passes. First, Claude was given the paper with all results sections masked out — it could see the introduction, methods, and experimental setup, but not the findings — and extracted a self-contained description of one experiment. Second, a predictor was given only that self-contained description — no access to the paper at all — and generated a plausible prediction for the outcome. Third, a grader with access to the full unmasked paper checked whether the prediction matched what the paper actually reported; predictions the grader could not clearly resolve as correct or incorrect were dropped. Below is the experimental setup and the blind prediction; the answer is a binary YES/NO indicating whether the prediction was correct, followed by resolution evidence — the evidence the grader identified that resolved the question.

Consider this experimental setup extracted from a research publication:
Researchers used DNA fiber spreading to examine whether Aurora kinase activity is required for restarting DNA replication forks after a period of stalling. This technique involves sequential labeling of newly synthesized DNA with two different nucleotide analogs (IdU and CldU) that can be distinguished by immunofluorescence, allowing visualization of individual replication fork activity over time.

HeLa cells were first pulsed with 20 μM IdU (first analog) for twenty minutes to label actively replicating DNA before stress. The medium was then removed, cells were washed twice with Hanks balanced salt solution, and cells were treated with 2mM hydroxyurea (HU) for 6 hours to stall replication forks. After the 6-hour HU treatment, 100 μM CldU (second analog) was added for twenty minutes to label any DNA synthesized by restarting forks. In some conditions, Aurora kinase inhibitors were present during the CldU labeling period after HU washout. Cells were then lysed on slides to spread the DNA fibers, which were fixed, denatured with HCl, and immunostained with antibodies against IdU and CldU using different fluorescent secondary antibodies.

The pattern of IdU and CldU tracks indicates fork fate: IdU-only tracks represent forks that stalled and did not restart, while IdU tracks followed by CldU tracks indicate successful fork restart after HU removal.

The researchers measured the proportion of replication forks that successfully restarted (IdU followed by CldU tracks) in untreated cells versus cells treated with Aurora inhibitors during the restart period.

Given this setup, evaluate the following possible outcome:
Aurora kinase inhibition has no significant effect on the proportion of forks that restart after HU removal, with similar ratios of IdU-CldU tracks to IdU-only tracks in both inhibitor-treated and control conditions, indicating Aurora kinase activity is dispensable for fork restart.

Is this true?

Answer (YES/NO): NO